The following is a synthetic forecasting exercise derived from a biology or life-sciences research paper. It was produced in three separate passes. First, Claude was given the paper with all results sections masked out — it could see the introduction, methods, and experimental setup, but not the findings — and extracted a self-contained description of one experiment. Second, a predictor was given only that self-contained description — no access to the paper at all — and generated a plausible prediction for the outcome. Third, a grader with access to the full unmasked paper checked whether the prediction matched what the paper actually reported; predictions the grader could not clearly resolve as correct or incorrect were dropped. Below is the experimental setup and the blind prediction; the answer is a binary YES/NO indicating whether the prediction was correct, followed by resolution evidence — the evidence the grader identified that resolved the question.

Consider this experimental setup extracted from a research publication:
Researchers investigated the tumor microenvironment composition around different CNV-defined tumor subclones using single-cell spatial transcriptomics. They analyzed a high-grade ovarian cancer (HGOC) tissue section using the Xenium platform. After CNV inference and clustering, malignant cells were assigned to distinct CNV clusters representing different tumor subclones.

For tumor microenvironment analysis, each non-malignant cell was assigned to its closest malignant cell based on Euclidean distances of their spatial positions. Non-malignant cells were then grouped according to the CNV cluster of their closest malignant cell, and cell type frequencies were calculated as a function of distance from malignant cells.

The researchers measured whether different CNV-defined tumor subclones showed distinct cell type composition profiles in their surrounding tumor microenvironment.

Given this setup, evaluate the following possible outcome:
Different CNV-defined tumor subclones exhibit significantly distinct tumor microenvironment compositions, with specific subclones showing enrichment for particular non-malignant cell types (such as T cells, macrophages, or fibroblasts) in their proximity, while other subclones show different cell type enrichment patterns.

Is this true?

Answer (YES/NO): YES